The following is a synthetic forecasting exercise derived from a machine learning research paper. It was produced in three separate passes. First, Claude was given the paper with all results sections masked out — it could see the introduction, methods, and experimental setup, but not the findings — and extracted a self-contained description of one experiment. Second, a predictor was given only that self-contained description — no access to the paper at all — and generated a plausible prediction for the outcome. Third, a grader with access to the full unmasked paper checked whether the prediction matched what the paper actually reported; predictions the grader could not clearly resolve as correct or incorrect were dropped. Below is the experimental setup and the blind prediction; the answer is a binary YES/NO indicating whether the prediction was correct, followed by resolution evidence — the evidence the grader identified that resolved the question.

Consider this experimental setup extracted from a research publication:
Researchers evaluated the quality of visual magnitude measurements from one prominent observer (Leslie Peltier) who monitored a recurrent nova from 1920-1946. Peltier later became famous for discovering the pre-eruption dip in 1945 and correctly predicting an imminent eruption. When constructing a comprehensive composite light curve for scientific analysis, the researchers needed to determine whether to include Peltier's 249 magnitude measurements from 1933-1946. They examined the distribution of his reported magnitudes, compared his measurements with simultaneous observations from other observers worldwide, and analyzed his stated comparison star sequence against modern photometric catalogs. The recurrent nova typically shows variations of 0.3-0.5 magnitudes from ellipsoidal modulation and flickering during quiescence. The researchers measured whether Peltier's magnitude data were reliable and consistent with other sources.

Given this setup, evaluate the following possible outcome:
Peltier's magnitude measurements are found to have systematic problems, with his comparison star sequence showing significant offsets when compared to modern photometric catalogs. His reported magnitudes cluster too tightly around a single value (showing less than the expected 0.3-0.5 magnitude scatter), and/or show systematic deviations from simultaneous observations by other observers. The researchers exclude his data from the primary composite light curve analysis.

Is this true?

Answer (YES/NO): YES